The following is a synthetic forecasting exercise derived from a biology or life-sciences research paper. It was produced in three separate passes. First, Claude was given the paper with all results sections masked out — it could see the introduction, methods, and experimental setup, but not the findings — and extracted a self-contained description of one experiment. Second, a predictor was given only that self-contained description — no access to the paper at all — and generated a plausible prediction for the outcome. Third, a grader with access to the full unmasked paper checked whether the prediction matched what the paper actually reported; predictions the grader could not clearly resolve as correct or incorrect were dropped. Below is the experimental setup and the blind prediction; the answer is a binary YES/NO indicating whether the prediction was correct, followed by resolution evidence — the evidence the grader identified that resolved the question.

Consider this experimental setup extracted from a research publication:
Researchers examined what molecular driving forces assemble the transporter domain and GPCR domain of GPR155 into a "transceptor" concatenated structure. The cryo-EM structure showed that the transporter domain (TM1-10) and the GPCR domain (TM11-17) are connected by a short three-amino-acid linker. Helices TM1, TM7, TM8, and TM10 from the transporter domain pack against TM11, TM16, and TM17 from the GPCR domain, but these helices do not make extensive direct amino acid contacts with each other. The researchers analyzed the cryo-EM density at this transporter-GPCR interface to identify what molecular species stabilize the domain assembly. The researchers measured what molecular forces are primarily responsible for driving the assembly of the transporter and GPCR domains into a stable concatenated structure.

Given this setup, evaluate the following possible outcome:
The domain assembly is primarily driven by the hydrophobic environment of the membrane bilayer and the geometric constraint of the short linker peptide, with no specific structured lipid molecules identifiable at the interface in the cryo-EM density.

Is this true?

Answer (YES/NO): NO